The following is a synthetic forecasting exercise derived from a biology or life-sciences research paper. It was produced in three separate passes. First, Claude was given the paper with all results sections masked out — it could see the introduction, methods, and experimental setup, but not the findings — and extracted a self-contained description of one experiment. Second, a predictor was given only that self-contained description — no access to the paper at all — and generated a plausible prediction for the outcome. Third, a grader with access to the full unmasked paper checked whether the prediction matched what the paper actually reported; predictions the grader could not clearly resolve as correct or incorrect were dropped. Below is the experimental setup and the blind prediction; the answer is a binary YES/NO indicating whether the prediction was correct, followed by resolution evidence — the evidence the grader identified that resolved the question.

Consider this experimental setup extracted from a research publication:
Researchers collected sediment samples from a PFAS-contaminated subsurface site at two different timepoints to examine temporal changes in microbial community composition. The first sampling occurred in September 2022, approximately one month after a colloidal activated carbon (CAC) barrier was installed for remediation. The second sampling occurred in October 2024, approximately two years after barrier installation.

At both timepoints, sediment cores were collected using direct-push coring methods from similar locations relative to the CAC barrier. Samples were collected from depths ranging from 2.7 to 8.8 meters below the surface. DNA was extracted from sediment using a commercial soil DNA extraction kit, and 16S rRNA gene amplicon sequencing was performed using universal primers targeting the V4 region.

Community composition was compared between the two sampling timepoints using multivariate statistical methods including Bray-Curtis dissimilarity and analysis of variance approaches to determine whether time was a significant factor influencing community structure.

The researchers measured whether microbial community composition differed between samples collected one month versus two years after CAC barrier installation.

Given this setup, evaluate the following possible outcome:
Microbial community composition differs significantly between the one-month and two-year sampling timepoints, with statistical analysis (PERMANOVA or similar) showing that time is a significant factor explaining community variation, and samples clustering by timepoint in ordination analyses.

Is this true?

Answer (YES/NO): NO